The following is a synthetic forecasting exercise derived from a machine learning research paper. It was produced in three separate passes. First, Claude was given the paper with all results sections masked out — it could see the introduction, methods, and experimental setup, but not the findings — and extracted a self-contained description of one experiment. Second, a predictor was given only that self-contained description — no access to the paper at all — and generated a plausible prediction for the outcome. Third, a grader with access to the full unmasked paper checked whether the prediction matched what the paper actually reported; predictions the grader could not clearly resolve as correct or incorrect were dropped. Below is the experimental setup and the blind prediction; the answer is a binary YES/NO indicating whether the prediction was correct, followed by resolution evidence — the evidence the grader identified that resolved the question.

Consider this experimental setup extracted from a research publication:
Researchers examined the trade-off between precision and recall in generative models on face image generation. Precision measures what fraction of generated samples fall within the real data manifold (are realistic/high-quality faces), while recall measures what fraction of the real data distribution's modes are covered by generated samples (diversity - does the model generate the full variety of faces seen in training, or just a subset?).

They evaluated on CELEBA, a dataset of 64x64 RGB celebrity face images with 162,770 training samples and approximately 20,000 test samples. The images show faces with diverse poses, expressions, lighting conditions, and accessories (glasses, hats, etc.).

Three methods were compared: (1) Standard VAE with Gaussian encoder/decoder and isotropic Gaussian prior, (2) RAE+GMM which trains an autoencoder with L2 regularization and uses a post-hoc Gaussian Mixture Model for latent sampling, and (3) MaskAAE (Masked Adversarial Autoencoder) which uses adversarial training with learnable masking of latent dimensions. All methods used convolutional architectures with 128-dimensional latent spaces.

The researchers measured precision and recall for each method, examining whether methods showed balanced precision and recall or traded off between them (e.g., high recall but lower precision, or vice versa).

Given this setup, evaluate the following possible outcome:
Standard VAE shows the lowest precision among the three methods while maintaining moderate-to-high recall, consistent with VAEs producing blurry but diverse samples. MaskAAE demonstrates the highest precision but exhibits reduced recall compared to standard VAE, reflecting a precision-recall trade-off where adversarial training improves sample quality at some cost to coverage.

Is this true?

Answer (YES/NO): NO